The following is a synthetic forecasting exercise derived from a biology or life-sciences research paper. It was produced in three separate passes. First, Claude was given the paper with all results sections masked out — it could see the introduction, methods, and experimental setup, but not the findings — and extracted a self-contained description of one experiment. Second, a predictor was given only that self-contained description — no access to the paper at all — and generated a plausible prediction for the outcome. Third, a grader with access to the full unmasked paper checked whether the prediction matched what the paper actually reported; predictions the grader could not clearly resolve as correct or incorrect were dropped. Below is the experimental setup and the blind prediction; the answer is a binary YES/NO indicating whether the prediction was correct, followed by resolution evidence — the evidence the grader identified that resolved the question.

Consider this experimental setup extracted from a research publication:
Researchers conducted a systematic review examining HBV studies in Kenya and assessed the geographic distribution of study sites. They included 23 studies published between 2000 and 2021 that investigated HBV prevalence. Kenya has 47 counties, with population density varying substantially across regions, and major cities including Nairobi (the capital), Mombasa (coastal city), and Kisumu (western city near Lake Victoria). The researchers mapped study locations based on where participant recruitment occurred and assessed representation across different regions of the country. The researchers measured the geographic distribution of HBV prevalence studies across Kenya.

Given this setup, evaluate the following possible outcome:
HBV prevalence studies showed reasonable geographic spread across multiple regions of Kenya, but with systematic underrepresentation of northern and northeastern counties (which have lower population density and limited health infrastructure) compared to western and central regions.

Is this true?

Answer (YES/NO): NO